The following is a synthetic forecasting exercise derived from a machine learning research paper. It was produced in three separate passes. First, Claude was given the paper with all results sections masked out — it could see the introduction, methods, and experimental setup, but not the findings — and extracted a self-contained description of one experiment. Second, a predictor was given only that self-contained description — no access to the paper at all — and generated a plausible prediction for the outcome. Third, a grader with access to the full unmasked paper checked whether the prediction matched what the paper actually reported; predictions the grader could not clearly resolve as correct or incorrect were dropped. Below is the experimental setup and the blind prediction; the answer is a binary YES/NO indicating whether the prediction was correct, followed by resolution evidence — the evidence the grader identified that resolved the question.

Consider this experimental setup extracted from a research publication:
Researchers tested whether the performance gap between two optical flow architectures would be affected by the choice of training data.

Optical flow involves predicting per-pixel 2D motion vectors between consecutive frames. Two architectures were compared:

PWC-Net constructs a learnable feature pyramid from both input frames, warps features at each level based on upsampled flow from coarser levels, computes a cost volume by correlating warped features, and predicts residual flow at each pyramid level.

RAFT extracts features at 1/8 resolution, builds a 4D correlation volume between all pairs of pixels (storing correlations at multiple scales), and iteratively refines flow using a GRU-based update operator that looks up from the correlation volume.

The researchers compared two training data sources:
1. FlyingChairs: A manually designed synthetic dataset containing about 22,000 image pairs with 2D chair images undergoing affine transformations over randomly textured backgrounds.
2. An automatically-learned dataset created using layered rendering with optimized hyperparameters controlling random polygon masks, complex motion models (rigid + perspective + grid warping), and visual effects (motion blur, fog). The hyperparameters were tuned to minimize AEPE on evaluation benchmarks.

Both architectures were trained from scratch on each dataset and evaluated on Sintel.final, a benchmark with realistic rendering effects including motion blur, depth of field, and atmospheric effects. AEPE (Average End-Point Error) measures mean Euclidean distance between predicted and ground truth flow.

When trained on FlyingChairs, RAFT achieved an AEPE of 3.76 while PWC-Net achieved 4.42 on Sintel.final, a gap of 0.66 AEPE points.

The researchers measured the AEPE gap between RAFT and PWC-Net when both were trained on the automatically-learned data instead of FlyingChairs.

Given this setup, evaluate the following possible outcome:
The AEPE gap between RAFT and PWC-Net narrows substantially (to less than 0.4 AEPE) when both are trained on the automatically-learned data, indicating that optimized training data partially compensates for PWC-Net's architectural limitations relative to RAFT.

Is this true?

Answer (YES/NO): YES